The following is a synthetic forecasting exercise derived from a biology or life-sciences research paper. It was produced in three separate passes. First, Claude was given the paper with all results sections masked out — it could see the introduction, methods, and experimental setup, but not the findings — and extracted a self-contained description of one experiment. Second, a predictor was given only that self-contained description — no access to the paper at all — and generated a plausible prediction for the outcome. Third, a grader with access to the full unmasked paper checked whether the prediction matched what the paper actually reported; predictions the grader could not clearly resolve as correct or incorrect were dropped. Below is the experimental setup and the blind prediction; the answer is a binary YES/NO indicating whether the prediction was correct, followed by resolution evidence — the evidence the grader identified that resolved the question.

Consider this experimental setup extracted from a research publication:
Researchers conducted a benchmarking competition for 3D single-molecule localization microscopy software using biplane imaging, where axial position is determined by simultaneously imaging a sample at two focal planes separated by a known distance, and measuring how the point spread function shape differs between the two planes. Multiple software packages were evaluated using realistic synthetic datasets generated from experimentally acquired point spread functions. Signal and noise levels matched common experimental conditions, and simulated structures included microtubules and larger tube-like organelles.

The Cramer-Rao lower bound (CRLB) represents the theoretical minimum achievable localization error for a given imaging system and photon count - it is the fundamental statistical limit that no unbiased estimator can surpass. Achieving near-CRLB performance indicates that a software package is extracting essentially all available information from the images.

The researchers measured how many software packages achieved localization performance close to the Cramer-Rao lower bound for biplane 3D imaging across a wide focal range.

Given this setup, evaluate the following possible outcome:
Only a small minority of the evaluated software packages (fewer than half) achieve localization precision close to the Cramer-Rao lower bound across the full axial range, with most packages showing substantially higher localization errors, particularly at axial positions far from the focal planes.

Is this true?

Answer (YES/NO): YES